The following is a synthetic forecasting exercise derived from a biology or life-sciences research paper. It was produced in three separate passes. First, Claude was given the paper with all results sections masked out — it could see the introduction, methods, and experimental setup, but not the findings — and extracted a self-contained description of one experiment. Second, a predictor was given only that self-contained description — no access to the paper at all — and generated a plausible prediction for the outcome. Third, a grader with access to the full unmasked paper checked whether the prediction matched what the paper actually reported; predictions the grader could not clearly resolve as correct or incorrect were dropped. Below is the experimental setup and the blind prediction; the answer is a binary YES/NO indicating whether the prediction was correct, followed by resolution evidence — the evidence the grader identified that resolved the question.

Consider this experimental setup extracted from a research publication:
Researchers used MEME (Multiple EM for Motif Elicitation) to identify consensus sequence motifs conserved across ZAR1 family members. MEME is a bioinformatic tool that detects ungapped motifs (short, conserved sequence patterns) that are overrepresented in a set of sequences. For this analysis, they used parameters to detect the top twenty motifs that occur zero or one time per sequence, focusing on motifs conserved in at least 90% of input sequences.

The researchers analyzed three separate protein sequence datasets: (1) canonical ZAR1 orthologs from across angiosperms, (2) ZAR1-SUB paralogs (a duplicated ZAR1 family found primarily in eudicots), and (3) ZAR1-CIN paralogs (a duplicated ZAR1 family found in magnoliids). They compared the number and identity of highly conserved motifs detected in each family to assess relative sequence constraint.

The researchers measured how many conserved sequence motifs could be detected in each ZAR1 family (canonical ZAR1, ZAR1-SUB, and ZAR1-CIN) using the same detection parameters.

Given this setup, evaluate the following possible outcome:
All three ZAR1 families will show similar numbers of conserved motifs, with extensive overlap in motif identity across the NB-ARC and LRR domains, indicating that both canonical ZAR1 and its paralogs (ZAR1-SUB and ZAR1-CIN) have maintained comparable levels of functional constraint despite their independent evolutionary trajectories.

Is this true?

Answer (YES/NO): NO